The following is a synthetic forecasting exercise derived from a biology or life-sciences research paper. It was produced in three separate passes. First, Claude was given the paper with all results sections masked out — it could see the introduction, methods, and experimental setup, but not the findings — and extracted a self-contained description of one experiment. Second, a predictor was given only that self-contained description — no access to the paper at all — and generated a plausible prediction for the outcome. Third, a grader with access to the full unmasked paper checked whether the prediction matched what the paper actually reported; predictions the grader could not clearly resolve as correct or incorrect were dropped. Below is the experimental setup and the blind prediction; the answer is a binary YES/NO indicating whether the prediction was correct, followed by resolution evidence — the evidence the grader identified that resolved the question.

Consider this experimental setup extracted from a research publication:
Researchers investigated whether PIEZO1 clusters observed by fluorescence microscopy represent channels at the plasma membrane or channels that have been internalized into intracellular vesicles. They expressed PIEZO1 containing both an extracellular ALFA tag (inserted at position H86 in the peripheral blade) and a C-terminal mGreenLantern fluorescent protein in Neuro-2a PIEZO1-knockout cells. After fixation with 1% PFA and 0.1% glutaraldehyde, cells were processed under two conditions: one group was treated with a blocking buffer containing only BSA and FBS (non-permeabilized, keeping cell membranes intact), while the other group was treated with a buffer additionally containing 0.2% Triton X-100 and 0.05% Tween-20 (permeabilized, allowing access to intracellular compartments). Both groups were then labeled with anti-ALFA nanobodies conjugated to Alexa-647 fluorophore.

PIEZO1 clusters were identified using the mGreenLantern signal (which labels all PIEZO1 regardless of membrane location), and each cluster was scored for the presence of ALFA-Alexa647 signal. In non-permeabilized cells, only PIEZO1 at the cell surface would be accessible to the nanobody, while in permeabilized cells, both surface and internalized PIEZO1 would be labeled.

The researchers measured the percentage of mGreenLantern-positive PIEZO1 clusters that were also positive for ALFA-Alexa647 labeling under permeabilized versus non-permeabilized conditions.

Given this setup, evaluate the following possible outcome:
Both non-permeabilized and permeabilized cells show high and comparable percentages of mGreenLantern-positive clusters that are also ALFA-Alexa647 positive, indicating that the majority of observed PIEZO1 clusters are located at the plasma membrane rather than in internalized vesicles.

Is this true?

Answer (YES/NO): NO